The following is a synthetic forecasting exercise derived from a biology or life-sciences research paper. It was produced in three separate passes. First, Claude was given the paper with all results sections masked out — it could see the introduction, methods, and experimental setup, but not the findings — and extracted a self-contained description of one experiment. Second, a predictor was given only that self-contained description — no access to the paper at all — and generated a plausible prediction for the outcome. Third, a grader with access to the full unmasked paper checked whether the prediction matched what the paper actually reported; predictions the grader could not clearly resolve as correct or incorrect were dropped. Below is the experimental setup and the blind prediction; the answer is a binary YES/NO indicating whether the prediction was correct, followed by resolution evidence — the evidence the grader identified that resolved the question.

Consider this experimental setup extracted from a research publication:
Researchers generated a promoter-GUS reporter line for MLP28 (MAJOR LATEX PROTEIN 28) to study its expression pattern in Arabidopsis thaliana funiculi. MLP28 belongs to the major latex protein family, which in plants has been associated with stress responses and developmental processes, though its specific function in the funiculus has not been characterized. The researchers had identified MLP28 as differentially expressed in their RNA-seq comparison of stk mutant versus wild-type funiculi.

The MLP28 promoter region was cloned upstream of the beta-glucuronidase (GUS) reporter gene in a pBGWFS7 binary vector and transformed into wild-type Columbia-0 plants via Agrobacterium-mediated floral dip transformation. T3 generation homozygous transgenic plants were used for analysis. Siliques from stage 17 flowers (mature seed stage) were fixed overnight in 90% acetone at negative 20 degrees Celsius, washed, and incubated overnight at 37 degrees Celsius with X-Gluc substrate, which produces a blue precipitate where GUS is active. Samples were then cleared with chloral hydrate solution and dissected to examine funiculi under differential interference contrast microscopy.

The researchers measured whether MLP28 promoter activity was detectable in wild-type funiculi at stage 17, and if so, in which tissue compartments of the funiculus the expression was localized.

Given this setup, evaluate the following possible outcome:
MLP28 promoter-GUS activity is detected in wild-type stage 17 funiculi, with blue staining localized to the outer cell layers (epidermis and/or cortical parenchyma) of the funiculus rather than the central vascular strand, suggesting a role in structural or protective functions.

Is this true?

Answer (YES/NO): NO